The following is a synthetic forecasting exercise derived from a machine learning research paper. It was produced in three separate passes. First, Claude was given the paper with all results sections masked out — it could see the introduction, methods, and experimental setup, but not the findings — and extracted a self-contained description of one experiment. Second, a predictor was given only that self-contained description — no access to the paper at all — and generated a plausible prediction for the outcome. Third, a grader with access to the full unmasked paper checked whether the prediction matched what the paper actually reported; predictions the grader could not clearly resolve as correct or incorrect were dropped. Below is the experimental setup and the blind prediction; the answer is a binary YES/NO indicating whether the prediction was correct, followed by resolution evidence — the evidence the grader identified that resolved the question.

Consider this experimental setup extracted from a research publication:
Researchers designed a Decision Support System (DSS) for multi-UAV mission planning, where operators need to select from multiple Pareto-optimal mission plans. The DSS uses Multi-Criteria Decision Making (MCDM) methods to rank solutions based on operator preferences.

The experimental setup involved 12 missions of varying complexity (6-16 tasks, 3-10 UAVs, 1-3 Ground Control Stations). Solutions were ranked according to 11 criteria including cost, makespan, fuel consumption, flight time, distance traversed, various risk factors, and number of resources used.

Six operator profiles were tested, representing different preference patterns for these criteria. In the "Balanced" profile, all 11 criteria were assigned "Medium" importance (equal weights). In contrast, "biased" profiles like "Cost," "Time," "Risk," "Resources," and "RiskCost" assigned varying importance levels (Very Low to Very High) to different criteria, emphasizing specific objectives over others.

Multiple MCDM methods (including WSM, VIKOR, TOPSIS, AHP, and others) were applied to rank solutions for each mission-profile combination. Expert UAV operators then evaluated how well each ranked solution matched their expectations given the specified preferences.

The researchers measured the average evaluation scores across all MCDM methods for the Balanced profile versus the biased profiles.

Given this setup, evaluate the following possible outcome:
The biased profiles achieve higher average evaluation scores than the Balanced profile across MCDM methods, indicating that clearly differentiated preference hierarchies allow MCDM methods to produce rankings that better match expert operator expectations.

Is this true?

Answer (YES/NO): YES